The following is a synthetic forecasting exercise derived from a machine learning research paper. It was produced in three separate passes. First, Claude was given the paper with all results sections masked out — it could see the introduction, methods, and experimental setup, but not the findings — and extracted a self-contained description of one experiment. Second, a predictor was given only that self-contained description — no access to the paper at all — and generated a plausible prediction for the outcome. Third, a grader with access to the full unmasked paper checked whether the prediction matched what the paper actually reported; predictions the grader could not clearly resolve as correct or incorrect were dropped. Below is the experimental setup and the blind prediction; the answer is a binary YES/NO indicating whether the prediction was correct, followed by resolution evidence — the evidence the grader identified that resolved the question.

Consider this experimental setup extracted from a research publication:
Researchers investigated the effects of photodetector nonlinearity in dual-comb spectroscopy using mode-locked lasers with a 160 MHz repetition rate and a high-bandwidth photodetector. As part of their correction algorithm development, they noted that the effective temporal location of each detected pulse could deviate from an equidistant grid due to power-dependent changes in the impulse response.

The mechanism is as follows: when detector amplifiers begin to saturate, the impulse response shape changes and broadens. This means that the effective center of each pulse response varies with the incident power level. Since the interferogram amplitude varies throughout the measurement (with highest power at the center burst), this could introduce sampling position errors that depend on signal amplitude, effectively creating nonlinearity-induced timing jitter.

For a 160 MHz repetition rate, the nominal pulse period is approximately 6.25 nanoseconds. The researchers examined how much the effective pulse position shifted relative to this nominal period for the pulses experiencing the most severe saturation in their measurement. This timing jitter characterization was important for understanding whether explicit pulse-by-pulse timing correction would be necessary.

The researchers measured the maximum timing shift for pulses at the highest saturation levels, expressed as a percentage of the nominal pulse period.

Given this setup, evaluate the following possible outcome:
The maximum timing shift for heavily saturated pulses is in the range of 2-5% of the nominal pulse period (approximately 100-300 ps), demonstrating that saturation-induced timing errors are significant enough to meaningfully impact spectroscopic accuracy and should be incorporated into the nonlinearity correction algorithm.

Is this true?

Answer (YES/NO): YES